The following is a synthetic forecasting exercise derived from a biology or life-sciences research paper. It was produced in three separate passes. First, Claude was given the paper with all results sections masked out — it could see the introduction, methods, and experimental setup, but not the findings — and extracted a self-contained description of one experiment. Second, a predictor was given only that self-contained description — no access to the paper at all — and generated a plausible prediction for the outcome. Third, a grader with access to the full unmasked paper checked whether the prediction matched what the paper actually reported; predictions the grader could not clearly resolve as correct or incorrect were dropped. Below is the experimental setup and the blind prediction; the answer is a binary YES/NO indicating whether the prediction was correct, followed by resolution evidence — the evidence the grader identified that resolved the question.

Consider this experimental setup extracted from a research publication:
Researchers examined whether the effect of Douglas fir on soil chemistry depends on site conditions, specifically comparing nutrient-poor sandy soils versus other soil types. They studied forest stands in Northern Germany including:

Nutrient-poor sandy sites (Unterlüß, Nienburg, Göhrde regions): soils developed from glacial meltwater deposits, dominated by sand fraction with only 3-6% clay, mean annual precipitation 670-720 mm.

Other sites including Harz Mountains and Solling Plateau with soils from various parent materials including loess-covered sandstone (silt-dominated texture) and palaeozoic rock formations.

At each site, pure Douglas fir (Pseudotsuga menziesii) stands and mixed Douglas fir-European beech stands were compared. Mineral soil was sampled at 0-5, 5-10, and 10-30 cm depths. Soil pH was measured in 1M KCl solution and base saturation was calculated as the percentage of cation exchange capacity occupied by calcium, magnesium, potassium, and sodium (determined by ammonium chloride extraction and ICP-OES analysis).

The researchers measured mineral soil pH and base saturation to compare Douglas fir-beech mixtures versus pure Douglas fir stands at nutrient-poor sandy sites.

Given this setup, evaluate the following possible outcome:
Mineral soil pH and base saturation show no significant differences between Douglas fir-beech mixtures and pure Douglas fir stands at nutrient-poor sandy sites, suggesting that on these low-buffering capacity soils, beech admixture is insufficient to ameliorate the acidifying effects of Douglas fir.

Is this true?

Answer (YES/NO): NO